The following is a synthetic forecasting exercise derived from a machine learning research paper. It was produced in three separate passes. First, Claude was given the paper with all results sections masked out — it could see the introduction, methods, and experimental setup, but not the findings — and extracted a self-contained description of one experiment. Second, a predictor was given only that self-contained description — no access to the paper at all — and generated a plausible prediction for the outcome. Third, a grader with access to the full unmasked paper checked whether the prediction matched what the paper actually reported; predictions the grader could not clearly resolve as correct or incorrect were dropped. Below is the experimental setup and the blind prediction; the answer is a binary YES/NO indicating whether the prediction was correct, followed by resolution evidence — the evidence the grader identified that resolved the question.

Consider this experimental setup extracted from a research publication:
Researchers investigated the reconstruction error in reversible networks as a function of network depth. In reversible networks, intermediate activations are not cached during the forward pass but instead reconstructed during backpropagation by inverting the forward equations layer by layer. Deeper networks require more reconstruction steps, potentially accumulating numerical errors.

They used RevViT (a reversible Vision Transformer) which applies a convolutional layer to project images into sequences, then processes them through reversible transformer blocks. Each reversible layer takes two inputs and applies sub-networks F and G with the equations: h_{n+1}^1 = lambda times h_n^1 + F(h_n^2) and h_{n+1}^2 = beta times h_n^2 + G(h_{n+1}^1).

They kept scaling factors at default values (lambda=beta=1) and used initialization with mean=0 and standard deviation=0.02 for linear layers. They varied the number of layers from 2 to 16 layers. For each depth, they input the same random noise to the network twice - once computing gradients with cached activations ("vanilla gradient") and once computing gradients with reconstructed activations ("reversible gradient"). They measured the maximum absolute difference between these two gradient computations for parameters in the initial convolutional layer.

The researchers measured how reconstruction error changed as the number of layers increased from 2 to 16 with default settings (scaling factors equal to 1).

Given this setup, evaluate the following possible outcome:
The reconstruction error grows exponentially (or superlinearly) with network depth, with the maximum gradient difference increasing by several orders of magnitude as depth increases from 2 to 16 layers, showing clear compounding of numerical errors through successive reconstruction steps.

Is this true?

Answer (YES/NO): NO